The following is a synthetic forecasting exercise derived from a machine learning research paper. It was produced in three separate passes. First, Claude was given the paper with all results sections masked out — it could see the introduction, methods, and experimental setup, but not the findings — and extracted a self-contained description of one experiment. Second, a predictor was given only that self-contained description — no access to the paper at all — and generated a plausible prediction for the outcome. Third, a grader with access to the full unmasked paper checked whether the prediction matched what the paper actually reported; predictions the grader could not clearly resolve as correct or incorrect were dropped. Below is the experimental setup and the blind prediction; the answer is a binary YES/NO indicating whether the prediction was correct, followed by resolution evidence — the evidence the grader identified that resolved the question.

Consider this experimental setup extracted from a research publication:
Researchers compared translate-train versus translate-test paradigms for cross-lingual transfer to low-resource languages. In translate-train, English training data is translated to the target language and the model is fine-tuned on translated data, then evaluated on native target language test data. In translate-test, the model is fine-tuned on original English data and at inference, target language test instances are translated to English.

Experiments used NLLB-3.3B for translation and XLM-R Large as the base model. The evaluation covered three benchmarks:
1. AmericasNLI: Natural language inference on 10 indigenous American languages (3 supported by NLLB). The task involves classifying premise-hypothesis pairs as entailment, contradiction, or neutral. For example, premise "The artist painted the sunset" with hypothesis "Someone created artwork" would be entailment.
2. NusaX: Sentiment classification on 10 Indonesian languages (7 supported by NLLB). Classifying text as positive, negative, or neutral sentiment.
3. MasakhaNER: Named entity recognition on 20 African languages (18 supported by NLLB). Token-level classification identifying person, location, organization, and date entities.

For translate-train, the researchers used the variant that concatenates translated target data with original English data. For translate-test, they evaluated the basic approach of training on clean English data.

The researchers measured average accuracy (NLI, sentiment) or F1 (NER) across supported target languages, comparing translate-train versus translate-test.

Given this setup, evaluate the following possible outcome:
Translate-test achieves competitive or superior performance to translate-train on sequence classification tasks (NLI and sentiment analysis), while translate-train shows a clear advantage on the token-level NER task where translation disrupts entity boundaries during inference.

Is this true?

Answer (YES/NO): NO